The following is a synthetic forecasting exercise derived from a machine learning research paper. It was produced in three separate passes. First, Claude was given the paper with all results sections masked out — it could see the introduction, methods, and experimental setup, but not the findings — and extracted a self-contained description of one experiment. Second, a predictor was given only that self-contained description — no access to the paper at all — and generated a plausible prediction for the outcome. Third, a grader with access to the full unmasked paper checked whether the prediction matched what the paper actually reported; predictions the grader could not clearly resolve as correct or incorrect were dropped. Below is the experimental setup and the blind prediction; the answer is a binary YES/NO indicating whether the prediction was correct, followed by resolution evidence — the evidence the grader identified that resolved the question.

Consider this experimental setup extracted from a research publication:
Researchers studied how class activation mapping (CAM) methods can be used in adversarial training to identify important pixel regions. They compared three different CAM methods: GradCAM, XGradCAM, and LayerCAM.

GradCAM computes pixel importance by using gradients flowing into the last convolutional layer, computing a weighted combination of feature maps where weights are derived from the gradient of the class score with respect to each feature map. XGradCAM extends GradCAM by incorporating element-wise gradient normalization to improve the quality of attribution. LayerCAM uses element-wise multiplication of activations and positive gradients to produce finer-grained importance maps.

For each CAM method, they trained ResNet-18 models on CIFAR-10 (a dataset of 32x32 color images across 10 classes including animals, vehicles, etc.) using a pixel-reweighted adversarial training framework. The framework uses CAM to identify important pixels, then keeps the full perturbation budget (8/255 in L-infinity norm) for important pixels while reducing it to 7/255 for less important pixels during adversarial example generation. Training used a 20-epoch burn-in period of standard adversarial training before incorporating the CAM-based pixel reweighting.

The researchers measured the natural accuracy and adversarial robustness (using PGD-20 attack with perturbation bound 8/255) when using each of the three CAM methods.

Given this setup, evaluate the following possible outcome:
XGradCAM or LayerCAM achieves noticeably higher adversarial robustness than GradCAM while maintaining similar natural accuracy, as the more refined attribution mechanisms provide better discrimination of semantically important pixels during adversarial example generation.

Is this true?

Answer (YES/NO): NO